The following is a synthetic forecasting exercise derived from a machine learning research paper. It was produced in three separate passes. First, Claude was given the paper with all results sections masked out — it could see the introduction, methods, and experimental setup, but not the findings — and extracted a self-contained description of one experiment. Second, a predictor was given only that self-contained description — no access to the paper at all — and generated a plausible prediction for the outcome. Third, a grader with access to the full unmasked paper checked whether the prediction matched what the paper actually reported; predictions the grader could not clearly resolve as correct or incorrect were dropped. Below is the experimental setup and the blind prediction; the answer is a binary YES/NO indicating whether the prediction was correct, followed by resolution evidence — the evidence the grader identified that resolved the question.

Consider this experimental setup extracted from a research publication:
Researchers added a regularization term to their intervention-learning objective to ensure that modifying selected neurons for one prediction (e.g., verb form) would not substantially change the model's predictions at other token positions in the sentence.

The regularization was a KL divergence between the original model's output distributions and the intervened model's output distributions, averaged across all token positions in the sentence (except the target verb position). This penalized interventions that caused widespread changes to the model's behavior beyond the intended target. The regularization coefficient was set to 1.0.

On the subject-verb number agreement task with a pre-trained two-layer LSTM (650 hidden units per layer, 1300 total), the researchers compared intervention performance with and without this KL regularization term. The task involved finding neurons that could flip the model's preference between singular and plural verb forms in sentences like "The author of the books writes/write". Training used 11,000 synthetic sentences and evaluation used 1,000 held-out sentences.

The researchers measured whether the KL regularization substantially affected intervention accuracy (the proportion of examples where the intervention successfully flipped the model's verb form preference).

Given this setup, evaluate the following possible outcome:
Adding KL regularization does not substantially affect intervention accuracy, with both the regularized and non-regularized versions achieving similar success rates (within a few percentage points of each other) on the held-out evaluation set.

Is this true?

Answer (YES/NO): YES